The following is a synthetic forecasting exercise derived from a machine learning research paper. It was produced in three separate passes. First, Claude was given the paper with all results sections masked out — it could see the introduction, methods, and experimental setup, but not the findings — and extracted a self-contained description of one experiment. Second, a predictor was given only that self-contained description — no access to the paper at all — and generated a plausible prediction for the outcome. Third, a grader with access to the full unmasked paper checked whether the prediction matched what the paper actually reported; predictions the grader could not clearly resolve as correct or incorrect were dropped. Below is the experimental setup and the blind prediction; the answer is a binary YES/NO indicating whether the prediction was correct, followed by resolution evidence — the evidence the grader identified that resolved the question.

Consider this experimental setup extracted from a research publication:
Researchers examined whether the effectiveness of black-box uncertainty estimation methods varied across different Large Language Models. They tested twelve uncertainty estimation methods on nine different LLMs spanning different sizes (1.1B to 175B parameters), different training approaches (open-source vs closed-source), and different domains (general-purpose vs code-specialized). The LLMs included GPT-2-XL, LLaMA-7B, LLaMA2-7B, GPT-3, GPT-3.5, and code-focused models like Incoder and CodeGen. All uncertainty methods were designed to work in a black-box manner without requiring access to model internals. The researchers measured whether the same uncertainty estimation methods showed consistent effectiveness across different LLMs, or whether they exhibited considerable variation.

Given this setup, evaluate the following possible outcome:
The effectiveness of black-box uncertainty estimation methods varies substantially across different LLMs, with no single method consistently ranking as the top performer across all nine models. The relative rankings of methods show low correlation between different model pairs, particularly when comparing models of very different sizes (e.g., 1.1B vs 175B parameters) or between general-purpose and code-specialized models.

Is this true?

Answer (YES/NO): NO